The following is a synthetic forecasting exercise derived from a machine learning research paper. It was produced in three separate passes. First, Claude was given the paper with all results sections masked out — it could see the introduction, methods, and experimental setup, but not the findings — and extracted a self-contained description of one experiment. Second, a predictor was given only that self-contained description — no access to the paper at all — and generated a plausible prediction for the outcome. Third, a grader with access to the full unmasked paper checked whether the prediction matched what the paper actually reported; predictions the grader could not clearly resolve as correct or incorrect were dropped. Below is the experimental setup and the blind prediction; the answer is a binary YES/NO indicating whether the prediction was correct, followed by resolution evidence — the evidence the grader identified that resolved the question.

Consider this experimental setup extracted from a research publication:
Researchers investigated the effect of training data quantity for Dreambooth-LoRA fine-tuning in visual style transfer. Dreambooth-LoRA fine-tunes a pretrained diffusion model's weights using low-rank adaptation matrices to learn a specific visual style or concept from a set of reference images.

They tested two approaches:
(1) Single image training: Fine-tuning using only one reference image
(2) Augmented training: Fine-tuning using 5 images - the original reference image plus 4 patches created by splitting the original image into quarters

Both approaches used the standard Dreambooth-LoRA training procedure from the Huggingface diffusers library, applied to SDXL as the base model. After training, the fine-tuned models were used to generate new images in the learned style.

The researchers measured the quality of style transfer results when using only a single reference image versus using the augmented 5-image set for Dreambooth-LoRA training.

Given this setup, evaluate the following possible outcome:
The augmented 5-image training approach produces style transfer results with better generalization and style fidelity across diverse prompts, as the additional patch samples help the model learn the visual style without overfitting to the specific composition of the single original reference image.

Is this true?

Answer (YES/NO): YES